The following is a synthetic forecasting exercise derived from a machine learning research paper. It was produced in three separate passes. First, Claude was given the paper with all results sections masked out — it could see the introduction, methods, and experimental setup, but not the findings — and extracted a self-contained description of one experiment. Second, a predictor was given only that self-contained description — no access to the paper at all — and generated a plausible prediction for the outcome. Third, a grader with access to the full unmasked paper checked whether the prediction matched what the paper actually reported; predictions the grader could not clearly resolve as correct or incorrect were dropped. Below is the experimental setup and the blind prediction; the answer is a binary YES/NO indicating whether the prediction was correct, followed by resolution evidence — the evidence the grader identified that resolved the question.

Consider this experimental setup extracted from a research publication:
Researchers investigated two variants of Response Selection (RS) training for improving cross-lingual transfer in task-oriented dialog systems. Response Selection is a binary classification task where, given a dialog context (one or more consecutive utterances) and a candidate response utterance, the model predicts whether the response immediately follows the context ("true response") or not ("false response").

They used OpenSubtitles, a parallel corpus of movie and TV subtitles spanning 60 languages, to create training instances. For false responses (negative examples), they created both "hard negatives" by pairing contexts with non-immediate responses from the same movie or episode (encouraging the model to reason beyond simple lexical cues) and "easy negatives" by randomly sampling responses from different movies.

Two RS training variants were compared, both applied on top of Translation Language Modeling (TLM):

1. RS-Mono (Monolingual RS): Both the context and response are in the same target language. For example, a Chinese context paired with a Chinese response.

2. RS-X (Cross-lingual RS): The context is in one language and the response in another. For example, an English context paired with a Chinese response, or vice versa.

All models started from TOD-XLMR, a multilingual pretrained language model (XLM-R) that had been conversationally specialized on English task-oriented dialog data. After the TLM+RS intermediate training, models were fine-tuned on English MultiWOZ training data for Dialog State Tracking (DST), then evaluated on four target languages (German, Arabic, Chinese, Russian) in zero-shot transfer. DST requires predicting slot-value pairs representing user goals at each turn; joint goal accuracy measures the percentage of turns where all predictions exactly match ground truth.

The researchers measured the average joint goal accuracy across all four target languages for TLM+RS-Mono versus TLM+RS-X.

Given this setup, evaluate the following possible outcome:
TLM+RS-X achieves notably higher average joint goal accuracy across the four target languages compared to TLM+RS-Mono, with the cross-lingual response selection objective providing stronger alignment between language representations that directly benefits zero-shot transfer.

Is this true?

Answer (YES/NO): NO